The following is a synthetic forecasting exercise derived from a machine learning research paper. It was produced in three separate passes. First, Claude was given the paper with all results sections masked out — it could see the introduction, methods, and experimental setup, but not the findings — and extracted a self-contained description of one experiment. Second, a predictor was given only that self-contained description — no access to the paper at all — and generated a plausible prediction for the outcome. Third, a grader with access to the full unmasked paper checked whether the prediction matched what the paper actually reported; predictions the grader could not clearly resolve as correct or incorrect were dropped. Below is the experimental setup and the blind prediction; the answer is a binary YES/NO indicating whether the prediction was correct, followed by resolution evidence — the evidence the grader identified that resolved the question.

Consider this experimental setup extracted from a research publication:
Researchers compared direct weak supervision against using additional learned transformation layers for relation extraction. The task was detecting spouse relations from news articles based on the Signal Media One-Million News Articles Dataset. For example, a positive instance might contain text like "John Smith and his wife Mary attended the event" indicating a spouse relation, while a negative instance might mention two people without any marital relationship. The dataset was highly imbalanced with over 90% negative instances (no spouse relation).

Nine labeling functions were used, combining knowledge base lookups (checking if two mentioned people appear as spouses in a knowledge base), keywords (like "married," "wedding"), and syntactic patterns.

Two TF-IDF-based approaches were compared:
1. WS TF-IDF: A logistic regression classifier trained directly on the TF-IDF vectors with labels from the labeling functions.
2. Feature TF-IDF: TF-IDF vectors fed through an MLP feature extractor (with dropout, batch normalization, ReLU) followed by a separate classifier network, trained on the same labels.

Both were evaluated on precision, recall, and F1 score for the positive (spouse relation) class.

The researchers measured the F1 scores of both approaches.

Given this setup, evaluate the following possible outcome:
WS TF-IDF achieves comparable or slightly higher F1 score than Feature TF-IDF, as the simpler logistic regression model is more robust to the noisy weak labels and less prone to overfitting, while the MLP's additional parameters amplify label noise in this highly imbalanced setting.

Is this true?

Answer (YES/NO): NO